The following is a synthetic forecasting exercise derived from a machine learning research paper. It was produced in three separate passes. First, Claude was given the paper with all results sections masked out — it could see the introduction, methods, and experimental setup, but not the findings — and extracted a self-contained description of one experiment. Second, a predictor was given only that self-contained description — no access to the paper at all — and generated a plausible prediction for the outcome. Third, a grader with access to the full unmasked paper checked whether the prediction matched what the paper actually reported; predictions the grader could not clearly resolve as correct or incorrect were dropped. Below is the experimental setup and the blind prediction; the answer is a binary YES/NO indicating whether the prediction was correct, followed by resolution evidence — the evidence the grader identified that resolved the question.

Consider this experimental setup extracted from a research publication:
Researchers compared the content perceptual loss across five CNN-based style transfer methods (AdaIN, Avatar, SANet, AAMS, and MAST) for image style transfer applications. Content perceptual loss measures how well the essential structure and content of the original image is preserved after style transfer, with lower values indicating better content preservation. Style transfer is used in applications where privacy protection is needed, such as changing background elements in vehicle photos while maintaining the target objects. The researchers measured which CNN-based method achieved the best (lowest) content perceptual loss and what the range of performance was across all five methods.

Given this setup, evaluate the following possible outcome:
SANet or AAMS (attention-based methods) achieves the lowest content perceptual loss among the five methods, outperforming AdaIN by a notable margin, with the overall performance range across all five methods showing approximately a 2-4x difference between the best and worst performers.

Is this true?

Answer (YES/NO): NO